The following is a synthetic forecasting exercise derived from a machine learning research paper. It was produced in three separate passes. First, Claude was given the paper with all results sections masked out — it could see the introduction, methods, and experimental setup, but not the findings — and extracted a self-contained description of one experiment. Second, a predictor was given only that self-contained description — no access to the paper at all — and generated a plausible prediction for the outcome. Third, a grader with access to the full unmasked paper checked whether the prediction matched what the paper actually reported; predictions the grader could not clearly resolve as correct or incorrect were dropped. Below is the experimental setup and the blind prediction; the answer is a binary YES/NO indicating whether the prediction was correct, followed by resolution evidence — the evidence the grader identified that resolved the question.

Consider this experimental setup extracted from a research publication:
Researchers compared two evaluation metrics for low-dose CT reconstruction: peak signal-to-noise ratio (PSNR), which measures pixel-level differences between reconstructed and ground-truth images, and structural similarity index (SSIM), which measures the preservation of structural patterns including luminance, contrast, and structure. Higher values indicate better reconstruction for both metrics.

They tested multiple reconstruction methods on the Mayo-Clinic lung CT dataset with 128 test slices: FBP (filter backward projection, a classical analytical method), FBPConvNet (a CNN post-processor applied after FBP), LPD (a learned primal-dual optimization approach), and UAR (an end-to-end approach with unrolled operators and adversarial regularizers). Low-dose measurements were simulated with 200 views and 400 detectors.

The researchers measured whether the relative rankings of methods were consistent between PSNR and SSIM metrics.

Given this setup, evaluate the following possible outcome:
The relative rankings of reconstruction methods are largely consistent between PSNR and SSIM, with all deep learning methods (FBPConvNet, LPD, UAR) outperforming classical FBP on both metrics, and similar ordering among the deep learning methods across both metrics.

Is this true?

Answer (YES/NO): YES